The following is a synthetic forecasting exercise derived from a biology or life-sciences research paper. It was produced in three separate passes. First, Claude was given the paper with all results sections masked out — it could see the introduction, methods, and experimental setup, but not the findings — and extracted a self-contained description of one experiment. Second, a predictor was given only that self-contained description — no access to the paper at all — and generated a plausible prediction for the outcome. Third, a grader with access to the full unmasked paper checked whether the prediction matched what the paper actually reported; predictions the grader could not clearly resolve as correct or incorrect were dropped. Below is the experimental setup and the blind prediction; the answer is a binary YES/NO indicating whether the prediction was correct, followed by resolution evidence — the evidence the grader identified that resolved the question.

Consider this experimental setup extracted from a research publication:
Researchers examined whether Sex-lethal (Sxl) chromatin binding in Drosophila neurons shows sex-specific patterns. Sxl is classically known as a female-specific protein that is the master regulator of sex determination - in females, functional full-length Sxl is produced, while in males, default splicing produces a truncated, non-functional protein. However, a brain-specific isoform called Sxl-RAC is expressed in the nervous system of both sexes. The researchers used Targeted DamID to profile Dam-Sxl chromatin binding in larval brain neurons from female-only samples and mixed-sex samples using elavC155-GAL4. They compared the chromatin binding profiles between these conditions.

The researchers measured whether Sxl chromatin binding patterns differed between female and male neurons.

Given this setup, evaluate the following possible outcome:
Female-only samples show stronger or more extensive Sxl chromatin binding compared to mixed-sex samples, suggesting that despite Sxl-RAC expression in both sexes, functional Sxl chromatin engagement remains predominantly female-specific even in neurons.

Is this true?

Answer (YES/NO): NO